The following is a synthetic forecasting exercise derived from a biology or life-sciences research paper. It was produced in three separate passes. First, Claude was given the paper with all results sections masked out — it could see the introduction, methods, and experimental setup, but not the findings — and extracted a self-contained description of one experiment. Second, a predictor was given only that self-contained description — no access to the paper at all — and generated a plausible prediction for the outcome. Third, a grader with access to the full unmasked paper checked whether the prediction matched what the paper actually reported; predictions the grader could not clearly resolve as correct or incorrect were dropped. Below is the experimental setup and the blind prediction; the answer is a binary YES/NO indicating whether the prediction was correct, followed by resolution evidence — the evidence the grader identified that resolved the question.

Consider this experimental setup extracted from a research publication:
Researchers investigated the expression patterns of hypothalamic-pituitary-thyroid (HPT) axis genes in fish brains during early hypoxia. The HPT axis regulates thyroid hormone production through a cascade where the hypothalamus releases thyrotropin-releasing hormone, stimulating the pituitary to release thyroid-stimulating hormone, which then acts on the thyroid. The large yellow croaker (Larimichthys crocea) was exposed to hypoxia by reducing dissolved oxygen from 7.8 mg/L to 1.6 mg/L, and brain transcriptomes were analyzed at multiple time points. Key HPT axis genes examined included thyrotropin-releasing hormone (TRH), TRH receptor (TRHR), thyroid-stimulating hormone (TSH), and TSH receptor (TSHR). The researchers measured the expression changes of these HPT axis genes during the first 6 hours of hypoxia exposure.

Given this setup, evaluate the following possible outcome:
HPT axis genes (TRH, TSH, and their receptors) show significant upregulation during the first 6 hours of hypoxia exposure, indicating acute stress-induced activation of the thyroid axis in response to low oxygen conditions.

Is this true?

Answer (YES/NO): NO